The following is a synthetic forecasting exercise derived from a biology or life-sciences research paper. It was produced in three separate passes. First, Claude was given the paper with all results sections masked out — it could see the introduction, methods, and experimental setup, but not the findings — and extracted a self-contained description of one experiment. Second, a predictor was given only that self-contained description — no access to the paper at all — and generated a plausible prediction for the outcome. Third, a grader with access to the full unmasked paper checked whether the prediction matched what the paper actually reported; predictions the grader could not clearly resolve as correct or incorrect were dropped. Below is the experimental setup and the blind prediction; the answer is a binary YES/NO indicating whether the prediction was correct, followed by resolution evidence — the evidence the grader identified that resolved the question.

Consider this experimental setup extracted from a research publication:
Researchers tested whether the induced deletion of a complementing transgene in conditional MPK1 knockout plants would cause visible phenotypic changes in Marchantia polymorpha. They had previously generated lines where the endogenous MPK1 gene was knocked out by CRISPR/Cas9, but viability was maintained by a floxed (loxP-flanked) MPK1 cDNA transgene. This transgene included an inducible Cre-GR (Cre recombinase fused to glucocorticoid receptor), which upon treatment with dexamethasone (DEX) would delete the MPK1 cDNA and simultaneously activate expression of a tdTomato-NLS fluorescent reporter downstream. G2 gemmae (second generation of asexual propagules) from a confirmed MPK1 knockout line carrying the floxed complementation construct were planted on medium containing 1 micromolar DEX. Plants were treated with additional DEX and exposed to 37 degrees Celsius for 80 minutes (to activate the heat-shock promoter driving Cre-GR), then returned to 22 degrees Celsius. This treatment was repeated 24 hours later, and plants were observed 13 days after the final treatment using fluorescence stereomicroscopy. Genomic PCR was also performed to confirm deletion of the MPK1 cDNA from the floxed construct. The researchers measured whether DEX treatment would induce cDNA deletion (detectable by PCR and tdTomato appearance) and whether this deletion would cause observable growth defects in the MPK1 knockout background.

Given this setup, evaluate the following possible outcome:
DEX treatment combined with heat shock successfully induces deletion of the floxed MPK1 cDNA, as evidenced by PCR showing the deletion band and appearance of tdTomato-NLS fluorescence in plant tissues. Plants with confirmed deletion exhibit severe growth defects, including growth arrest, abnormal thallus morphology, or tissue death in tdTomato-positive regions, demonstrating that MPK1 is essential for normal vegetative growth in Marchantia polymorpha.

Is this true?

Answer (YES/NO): YES